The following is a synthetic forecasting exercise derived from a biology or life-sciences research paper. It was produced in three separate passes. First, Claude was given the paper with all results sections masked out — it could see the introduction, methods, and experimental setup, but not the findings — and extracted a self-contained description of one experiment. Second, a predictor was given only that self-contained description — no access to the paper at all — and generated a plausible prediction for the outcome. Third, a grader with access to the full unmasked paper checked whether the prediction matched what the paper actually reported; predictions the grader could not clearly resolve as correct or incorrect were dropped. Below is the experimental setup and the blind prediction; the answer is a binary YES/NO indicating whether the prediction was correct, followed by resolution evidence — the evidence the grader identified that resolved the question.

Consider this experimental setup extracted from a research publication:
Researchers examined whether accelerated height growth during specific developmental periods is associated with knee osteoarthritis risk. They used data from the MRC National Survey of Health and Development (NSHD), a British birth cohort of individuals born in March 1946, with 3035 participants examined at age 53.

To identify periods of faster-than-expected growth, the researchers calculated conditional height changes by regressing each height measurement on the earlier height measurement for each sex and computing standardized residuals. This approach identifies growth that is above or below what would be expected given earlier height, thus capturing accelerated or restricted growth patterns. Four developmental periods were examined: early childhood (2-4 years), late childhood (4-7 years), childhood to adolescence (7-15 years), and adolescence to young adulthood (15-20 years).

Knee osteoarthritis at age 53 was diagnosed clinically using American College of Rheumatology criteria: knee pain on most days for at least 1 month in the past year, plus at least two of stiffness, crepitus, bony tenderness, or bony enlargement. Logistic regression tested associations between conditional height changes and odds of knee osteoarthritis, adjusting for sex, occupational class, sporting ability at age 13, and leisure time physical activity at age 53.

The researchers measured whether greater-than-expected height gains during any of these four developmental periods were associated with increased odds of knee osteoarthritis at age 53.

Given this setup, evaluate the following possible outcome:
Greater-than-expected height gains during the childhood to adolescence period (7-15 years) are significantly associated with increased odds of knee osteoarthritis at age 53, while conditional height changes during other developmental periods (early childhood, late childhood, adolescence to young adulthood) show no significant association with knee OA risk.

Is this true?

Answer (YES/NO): NO